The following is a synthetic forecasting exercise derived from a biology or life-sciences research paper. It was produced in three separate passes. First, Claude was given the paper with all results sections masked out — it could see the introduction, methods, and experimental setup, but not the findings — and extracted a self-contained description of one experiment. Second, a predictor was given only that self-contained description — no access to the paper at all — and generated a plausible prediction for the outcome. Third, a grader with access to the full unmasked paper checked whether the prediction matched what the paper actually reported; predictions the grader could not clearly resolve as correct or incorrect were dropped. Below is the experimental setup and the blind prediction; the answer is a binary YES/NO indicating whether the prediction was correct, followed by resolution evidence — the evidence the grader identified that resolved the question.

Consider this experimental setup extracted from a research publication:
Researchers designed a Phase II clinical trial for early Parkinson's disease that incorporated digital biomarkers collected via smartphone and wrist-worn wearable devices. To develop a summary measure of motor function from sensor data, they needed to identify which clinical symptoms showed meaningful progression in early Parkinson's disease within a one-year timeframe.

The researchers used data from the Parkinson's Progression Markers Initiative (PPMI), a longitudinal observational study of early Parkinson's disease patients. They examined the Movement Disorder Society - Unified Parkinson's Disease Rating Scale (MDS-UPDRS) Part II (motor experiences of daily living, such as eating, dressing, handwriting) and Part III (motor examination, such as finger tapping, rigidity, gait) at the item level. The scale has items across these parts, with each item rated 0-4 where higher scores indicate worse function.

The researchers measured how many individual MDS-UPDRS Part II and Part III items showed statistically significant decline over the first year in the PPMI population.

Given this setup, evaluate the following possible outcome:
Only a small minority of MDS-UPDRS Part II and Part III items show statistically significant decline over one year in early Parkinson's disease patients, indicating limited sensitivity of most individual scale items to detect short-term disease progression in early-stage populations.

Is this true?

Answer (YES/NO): NO